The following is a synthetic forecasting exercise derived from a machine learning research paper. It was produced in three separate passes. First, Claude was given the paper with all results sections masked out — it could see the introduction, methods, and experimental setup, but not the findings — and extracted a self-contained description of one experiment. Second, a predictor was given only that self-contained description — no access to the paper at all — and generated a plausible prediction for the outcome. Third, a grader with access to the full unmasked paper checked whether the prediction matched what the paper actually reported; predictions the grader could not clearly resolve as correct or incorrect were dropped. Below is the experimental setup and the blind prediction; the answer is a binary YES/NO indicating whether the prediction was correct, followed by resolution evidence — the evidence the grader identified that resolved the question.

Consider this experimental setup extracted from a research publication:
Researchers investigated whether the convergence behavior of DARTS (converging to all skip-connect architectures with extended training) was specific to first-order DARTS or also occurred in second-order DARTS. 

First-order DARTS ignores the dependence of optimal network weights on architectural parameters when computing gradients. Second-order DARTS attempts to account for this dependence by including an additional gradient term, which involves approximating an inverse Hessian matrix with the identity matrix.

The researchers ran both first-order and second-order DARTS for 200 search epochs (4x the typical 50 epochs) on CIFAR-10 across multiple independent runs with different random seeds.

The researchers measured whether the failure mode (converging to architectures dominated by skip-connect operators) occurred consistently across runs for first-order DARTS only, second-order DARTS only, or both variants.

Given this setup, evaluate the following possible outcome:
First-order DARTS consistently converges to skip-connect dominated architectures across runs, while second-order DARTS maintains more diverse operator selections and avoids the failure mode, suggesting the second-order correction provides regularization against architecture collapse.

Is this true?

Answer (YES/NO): NO